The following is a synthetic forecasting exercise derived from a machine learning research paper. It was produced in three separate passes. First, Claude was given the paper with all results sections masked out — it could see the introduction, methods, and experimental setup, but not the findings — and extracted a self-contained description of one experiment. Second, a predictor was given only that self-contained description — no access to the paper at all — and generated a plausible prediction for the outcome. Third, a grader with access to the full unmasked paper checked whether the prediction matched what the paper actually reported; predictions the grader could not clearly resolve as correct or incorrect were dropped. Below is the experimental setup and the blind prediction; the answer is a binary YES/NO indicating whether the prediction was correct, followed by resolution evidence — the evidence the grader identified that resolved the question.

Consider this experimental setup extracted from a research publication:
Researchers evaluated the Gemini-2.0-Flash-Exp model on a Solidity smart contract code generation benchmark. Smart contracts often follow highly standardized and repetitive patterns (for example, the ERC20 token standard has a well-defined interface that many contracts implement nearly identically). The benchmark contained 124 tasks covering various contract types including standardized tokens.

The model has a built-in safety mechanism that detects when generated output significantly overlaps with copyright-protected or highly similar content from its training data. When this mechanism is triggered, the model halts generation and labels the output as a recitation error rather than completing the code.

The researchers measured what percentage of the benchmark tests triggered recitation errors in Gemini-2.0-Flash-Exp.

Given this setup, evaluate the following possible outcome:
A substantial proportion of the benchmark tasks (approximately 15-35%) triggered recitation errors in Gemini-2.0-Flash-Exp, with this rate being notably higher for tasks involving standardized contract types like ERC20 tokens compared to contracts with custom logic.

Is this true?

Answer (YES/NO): NO